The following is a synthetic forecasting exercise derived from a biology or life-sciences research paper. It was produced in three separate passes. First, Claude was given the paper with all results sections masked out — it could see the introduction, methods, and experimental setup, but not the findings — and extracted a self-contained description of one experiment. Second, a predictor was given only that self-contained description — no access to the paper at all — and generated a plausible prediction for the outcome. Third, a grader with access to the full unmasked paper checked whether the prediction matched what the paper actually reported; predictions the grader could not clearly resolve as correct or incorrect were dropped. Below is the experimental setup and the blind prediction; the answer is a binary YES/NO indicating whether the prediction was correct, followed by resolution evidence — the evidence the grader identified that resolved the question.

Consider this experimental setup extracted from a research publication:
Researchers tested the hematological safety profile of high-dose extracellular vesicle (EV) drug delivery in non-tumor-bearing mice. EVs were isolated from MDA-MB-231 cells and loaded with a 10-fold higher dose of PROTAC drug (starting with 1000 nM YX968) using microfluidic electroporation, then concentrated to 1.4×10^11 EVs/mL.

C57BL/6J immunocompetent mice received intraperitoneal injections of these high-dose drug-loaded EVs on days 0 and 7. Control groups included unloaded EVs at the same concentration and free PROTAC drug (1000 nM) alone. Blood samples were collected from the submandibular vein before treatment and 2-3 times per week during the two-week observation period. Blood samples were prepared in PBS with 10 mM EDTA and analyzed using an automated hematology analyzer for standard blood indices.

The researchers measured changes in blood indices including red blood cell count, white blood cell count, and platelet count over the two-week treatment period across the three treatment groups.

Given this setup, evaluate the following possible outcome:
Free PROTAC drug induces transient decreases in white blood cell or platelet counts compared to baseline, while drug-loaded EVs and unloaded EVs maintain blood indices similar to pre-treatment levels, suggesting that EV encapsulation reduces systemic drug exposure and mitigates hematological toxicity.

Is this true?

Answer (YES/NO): NO